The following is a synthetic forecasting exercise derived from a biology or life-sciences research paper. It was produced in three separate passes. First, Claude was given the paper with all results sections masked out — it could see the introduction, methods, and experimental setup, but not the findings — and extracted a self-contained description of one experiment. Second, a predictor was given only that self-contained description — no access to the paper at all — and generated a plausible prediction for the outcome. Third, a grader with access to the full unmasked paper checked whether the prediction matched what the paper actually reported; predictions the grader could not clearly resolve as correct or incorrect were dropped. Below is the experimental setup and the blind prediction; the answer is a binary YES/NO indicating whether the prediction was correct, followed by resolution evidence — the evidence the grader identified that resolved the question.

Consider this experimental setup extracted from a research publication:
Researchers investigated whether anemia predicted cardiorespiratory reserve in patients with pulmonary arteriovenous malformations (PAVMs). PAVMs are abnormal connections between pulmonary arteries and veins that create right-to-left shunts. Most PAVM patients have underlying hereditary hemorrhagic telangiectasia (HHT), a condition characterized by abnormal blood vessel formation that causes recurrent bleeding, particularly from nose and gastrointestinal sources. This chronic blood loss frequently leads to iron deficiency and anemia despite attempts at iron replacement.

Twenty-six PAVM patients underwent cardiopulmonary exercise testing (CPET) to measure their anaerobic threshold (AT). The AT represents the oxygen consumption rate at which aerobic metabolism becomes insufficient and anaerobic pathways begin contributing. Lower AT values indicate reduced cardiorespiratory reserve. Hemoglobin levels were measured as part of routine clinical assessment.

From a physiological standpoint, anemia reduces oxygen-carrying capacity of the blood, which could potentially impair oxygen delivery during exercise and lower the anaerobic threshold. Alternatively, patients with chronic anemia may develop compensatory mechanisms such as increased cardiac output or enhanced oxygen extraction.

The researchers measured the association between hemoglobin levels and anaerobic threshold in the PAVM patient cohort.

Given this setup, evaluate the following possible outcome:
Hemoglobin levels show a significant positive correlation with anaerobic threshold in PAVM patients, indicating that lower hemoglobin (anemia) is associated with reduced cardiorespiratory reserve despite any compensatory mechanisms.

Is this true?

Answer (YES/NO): YES